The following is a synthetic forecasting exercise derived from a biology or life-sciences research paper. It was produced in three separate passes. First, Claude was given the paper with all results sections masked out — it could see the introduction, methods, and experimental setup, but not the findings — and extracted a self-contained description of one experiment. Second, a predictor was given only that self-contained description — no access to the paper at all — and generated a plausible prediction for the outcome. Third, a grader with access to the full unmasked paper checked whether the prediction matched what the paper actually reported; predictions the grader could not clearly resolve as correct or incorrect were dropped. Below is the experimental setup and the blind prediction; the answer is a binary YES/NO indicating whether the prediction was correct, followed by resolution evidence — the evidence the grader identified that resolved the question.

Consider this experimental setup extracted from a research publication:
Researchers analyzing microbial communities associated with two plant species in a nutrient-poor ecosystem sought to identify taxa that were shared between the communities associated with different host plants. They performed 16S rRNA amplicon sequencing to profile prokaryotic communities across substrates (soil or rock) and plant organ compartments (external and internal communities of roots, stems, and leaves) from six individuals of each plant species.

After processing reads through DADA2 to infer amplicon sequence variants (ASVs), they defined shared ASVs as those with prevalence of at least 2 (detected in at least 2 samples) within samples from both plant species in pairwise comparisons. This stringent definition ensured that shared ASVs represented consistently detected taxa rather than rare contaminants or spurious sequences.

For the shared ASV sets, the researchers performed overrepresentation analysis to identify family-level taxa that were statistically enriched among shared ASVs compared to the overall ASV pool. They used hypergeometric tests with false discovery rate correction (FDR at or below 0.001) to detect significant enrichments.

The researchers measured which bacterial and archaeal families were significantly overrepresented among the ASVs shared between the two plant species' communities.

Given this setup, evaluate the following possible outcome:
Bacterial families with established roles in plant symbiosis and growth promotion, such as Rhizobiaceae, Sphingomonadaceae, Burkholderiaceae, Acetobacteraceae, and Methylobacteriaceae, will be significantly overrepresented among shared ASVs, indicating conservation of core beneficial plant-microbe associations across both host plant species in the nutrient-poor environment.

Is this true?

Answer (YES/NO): NO